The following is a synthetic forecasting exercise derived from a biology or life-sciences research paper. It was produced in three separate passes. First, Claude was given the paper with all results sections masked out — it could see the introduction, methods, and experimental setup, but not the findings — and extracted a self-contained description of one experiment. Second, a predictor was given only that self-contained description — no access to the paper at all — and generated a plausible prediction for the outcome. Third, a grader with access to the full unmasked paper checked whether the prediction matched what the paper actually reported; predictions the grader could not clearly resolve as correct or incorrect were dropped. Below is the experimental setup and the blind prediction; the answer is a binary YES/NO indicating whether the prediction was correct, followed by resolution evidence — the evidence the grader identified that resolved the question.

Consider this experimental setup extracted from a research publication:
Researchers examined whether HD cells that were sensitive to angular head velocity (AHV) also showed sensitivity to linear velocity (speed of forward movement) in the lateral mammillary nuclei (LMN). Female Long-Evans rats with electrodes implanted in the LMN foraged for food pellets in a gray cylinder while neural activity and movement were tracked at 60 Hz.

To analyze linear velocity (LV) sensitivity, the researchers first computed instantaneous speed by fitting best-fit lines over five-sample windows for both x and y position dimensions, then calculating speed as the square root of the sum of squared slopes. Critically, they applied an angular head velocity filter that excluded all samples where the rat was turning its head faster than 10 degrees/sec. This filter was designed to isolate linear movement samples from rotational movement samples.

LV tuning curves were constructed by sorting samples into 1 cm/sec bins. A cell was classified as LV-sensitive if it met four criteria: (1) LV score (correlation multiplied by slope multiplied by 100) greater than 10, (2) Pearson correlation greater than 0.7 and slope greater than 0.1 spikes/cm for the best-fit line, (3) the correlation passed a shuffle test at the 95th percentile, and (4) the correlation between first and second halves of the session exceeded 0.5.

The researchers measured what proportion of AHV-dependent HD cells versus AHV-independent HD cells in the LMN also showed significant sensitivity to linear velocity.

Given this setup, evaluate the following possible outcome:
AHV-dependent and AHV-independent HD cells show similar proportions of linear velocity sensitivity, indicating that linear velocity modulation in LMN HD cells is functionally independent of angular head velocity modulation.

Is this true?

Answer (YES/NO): NO